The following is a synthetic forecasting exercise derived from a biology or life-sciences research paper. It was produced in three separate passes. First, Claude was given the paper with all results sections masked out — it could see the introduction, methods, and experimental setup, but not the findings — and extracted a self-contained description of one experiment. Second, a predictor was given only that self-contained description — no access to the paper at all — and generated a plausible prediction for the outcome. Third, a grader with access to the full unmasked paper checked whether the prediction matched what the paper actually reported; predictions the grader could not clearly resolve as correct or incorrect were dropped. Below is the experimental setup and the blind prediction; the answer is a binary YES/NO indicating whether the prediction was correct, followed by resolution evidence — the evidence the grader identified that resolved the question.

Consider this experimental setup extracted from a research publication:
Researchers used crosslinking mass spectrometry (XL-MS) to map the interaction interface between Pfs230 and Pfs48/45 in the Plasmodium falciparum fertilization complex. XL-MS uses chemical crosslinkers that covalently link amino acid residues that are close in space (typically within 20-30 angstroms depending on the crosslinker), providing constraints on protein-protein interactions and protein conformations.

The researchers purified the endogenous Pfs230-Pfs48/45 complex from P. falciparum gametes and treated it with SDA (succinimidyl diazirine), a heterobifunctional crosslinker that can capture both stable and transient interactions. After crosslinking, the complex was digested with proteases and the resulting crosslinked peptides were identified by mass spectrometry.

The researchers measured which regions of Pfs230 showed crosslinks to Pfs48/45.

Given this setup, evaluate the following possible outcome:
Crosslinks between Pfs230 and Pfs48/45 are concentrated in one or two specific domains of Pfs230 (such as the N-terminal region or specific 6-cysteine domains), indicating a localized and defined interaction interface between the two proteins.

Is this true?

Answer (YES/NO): YES